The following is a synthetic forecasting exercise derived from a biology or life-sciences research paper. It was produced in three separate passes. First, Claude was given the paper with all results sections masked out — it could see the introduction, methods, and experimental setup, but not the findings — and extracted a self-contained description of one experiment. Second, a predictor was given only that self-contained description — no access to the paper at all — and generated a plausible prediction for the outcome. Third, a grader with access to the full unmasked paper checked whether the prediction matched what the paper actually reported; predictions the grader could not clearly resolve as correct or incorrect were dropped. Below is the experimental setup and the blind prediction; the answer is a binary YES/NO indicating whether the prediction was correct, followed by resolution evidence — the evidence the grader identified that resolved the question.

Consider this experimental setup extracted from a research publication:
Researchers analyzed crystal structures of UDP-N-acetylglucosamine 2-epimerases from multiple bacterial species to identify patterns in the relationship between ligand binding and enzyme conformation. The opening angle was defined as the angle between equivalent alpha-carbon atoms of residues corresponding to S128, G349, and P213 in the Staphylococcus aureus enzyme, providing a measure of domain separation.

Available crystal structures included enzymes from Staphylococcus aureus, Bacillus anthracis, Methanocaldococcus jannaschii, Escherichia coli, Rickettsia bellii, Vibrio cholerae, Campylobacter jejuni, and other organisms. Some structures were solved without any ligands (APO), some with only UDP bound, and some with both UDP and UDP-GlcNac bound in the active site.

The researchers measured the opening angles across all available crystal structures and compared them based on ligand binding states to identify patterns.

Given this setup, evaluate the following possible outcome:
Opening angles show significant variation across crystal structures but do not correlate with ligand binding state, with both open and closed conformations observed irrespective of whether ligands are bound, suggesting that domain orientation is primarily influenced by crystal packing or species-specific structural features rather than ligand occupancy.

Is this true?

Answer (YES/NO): NO